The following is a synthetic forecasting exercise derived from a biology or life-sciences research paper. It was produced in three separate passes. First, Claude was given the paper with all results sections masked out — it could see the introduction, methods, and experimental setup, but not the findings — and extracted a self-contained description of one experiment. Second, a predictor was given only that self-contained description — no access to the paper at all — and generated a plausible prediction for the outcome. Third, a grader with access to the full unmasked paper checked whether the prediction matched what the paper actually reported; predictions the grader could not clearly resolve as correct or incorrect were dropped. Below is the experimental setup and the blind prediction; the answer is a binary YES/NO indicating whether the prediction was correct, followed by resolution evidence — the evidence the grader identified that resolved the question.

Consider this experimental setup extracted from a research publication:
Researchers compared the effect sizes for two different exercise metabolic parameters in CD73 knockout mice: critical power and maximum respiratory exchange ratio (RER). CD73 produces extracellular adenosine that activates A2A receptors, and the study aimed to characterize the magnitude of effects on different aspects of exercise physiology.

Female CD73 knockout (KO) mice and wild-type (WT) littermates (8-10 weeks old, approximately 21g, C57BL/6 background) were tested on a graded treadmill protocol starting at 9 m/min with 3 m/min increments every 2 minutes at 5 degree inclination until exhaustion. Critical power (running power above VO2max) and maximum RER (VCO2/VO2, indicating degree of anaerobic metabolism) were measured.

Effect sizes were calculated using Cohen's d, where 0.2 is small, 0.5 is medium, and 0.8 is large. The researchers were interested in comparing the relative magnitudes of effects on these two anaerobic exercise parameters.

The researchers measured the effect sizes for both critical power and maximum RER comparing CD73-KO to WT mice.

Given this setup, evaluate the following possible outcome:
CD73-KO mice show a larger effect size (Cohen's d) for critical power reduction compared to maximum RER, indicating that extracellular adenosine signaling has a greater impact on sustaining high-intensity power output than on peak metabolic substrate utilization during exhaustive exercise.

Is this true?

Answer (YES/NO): NO